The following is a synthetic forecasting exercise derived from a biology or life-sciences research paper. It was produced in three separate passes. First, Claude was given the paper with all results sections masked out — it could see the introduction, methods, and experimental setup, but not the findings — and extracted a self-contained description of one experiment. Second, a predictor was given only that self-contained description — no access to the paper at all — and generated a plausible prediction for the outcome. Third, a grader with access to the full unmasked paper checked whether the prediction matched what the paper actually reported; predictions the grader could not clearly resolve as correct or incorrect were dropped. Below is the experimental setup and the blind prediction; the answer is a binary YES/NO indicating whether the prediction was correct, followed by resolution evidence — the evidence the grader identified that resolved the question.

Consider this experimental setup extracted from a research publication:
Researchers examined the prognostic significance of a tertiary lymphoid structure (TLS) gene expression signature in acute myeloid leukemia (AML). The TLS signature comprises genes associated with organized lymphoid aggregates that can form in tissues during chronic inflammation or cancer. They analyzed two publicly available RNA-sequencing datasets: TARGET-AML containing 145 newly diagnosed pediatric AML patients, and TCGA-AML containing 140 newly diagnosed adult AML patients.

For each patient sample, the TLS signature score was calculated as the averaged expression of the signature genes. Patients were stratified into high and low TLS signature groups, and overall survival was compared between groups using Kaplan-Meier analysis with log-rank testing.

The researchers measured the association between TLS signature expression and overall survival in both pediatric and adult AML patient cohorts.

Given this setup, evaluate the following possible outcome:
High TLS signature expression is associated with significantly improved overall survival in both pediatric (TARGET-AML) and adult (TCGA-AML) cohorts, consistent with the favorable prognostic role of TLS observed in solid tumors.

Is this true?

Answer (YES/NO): NO